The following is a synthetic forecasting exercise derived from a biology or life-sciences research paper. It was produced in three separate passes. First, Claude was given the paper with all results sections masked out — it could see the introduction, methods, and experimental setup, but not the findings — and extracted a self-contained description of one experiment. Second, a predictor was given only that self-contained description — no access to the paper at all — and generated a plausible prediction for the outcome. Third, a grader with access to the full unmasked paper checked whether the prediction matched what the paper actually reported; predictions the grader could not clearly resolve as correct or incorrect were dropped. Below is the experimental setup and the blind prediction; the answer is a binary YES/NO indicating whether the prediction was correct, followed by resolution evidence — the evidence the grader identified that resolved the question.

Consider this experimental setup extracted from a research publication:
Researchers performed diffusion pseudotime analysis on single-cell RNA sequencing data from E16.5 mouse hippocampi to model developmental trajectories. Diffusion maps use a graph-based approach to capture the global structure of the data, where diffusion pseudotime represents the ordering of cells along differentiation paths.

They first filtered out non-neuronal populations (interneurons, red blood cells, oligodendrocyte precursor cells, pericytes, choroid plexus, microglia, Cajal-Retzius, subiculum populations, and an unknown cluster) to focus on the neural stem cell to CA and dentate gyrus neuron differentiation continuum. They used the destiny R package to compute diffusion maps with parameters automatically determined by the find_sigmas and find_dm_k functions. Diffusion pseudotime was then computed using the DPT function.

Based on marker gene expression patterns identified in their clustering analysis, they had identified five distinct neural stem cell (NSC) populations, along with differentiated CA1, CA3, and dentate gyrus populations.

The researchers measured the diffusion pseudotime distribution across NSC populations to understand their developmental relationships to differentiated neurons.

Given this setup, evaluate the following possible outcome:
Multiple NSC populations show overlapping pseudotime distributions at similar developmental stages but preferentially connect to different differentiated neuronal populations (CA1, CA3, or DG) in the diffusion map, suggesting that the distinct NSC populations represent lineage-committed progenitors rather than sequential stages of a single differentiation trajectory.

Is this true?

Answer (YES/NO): NO